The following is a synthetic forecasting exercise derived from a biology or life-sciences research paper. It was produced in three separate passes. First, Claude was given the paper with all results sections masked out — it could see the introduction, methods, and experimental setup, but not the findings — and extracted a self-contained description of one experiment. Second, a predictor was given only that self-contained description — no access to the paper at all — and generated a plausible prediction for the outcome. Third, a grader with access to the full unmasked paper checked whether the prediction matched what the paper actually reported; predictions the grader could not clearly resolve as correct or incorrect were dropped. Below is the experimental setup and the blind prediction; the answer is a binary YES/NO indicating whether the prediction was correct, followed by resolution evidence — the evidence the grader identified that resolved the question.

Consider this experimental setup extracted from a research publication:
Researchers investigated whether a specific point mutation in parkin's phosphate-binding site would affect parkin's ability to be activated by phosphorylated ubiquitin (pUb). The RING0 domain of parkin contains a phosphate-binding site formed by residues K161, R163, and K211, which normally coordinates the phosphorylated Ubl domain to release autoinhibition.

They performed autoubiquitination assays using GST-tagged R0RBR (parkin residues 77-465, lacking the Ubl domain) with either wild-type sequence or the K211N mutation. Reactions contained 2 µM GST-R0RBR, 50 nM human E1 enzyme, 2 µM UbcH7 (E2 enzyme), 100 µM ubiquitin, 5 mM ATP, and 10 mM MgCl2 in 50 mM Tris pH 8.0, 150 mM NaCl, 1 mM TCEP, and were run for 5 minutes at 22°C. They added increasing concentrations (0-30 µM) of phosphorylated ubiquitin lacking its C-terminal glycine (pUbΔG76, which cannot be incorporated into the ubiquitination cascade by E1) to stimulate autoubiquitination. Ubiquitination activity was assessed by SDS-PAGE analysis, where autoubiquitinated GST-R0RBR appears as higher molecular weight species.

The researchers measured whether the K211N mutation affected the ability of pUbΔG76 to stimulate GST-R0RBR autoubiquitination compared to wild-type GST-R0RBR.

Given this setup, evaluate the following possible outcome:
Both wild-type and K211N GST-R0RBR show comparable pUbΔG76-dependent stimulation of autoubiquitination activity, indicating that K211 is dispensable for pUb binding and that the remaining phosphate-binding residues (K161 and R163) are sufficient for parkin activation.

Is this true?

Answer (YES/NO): NO